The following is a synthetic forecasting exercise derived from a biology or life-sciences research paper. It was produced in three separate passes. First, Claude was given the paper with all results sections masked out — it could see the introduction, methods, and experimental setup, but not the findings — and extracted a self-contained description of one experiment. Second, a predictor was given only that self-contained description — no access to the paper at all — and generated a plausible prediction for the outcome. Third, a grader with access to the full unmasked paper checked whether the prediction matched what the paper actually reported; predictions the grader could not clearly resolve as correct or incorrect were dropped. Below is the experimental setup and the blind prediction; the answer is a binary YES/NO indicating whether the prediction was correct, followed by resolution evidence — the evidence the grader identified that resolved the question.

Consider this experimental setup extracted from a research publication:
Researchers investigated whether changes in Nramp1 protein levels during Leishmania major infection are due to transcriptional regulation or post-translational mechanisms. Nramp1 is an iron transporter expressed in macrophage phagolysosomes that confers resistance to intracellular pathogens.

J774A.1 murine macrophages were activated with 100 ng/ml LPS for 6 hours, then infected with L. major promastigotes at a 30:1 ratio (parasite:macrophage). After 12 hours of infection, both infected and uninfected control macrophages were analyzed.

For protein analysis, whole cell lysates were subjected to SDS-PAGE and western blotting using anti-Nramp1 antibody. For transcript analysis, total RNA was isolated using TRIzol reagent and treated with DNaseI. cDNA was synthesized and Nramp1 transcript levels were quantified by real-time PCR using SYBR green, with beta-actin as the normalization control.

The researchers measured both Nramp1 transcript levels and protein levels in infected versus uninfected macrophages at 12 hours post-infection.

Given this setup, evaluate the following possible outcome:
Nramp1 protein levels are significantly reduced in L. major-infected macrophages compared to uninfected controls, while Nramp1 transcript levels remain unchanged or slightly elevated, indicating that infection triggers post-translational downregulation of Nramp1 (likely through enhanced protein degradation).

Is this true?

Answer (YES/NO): YES